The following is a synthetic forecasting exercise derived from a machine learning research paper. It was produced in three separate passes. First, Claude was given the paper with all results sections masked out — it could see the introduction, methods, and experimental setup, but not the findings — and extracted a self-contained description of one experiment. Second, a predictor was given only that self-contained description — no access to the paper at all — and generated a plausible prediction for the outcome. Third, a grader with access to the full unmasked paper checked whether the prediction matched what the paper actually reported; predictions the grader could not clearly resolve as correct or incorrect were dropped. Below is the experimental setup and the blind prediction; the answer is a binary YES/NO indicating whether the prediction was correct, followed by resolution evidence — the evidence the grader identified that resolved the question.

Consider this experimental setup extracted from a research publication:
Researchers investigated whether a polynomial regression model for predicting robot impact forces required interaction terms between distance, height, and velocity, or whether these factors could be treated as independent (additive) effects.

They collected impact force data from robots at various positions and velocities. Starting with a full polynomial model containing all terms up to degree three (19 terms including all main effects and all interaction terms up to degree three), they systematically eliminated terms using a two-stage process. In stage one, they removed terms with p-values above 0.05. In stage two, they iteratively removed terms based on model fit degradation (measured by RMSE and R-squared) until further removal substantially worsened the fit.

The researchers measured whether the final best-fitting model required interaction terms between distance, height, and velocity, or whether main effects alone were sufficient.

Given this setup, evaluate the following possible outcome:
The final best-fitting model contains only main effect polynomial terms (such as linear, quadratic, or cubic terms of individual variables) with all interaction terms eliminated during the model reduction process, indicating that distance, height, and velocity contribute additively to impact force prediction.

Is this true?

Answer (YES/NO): NO